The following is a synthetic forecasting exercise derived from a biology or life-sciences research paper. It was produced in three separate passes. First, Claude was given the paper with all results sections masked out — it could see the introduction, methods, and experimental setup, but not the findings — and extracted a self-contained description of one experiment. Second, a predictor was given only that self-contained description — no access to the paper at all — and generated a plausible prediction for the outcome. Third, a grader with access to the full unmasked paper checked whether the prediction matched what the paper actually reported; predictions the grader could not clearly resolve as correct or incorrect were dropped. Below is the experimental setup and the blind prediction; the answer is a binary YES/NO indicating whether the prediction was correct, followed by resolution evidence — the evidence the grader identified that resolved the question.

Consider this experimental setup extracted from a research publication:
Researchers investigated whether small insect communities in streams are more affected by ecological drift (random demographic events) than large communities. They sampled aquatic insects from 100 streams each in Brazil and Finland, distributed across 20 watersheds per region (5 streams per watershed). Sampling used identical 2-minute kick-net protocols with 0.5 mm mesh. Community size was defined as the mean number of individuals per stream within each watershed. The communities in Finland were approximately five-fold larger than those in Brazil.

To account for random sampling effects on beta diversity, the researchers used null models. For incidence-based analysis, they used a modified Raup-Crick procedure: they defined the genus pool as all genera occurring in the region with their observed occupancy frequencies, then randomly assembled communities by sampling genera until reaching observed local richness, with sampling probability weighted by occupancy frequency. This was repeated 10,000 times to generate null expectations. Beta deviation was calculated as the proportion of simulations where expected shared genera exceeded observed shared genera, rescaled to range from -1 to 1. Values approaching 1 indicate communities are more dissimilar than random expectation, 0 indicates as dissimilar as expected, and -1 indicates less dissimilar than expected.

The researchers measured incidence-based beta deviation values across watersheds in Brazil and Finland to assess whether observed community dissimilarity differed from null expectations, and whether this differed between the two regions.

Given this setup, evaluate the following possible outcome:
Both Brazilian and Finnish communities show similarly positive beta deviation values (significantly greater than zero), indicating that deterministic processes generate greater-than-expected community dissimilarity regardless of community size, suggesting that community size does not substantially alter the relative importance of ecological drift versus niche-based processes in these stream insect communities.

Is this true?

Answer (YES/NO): NO